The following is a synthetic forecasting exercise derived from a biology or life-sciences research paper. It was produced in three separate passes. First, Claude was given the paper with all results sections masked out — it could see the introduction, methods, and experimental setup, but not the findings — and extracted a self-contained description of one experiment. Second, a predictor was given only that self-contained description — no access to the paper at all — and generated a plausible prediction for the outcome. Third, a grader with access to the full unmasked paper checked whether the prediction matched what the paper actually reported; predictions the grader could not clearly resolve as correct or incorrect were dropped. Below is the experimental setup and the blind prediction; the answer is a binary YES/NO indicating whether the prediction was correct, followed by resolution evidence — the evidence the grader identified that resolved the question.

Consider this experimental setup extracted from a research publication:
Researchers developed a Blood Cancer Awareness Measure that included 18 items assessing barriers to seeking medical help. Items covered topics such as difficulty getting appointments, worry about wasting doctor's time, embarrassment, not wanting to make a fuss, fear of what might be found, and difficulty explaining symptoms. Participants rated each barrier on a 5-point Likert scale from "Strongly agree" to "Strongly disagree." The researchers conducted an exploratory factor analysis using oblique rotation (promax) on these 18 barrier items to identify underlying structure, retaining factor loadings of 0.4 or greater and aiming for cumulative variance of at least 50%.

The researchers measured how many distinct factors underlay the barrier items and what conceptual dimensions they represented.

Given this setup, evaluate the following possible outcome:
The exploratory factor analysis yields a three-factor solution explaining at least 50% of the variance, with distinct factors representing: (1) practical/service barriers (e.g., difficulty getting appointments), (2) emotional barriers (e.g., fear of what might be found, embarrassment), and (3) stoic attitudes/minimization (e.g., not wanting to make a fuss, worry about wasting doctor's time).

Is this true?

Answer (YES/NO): NO